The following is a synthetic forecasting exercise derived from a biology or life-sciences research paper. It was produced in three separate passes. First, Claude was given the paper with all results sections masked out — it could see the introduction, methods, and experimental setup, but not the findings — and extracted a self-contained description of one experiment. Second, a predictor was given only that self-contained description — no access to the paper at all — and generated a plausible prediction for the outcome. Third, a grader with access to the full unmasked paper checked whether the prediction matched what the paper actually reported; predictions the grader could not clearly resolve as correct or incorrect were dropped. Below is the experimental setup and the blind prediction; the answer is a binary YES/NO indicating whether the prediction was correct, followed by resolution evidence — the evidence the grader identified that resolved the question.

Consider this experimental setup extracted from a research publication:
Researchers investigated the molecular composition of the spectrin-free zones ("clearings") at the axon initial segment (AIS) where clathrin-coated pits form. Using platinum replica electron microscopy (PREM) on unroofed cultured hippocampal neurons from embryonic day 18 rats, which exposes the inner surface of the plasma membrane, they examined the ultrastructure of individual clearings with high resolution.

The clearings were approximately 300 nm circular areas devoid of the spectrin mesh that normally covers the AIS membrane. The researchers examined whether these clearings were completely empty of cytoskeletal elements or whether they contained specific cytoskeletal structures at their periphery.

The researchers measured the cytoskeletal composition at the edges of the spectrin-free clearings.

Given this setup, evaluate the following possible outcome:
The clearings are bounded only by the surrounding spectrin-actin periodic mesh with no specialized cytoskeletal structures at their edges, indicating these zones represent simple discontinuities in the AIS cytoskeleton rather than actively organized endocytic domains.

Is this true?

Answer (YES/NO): NO